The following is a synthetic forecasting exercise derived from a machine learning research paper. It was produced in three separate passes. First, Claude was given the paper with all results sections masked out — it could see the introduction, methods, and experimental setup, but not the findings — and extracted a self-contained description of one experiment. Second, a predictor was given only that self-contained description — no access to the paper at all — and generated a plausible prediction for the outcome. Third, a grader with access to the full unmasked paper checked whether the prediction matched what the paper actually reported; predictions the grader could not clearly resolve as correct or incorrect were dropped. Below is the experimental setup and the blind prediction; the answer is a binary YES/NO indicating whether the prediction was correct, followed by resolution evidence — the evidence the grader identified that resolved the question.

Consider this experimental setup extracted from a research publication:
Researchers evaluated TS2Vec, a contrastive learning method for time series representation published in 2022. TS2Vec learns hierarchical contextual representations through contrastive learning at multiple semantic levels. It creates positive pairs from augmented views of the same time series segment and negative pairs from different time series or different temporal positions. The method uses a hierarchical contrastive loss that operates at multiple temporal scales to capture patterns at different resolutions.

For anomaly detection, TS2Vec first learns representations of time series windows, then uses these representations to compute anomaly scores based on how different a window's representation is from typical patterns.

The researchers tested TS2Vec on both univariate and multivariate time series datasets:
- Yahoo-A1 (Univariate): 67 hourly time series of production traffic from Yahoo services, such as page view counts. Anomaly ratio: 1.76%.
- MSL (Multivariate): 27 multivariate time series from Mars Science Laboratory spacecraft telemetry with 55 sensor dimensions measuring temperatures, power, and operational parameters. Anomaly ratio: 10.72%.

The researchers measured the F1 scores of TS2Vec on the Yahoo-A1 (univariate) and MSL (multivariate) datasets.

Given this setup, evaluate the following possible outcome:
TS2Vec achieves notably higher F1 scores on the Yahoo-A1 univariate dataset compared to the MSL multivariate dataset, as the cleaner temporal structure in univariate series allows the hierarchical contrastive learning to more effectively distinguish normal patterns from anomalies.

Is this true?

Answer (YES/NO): YES